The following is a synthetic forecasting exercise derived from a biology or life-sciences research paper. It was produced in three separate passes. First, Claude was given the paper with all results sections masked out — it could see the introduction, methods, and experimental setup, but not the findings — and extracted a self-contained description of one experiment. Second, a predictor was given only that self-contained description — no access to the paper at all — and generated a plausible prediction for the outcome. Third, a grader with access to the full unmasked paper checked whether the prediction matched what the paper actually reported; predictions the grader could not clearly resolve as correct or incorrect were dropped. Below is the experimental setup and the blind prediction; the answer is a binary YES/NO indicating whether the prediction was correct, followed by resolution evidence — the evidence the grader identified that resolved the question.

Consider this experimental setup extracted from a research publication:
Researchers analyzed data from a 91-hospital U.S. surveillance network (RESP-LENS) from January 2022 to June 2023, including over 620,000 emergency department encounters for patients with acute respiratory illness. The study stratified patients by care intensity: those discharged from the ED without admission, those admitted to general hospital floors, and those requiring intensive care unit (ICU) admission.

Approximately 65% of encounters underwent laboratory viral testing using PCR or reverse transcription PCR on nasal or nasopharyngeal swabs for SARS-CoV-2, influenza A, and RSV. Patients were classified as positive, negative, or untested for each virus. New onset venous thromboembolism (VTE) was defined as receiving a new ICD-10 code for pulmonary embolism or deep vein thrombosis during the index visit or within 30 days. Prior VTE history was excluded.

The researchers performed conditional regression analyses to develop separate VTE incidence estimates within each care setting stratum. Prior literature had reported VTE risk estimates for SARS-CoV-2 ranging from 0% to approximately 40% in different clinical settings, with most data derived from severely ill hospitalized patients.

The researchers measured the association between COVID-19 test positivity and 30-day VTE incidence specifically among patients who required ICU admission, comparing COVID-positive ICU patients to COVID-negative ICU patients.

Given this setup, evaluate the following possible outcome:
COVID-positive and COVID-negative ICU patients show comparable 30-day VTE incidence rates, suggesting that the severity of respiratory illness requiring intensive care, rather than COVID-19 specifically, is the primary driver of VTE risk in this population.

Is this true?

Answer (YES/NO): YES